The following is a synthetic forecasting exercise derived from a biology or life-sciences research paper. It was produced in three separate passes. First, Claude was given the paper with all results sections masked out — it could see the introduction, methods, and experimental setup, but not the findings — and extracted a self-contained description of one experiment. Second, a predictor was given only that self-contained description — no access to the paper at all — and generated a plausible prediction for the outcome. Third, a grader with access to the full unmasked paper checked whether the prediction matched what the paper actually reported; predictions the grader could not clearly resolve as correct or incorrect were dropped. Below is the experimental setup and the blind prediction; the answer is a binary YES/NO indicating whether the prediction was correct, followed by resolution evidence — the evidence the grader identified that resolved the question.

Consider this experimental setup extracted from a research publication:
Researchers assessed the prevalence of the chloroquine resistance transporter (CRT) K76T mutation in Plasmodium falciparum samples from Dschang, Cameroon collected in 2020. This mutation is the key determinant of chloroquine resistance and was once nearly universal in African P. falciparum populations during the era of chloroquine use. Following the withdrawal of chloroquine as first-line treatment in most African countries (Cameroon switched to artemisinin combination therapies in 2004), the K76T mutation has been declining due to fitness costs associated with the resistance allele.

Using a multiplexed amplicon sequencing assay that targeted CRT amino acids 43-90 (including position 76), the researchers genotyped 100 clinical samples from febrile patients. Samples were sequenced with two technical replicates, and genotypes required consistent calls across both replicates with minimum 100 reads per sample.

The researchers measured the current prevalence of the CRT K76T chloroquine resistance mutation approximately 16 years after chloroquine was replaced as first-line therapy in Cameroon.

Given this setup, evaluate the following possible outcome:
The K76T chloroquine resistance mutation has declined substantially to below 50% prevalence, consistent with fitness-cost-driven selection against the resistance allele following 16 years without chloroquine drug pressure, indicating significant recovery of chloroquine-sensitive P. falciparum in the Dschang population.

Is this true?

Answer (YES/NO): YES